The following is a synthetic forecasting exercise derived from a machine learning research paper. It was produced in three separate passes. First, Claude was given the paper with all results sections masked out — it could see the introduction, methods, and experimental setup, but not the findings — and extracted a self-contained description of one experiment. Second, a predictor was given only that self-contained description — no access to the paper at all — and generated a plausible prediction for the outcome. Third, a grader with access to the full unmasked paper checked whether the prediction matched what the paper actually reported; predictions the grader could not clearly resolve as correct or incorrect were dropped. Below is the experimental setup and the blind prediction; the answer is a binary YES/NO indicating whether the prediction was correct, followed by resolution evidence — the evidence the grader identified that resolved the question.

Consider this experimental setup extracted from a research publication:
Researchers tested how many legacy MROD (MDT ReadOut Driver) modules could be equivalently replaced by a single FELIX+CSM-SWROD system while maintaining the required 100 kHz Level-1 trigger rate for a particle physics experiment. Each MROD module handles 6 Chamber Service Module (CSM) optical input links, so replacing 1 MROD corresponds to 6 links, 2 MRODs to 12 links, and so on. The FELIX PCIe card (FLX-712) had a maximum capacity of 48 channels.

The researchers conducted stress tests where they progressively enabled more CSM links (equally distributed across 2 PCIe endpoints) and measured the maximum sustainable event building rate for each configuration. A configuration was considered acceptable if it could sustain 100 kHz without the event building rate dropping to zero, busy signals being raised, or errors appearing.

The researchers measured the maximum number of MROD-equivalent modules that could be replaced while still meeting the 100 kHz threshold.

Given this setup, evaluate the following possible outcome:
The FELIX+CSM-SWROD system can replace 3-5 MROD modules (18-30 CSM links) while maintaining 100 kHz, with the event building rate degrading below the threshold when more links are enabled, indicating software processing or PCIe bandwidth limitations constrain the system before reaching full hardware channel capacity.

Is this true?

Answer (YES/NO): NO